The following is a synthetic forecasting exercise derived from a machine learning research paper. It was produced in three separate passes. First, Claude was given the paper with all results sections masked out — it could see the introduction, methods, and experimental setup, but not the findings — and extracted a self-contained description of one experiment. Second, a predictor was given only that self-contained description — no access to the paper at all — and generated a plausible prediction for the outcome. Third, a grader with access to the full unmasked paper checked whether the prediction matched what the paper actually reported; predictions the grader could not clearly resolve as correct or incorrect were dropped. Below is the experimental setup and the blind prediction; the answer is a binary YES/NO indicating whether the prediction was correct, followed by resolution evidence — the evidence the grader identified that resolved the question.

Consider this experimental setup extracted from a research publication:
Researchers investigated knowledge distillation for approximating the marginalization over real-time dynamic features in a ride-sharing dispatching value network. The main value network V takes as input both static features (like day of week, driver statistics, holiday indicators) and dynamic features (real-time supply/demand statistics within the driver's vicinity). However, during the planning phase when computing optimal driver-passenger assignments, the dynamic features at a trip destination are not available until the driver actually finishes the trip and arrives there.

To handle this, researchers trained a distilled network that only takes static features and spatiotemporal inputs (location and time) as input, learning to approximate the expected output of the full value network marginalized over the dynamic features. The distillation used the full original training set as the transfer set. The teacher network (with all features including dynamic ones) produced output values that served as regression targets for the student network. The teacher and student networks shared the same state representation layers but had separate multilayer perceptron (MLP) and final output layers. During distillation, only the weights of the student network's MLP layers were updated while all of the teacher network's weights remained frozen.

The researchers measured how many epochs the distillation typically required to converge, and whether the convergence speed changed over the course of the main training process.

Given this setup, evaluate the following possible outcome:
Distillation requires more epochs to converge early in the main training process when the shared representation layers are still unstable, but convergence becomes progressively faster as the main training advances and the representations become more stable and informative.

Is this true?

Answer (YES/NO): YES